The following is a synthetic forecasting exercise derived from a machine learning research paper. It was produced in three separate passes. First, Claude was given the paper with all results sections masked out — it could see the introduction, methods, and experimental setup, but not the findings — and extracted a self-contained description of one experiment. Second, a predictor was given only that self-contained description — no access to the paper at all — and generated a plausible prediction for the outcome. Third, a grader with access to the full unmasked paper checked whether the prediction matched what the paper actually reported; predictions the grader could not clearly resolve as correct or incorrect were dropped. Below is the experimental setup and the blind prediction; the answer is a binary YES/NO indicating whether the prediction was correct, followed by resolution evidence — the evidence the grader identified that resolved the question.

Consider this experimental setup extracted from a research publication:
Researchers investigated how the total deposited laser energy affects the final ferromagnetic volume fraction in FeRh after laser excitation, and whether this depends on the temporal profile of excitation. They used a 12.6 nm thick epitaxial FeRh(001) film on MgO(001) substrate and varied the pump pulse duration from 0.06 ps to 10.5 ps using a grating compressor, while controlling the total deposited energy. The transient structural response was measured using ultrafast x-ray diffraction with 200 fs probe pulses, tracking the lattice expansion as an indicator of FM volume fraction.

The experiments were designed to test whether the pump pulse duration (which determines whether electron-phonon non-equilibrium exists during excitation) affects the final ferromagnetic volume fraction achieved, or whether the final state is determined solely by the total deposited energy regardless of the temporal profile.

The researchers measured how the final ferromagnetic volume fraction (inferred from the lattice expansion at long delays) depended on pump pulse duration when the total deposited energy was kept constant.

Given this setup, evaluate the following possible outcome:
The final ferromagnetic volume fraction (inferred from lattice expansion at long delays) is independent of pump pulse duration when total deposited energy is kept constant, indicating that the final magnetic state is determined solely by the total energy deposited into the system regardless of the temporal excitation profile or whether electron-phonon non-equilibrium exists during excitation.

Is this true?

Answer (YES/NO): YES